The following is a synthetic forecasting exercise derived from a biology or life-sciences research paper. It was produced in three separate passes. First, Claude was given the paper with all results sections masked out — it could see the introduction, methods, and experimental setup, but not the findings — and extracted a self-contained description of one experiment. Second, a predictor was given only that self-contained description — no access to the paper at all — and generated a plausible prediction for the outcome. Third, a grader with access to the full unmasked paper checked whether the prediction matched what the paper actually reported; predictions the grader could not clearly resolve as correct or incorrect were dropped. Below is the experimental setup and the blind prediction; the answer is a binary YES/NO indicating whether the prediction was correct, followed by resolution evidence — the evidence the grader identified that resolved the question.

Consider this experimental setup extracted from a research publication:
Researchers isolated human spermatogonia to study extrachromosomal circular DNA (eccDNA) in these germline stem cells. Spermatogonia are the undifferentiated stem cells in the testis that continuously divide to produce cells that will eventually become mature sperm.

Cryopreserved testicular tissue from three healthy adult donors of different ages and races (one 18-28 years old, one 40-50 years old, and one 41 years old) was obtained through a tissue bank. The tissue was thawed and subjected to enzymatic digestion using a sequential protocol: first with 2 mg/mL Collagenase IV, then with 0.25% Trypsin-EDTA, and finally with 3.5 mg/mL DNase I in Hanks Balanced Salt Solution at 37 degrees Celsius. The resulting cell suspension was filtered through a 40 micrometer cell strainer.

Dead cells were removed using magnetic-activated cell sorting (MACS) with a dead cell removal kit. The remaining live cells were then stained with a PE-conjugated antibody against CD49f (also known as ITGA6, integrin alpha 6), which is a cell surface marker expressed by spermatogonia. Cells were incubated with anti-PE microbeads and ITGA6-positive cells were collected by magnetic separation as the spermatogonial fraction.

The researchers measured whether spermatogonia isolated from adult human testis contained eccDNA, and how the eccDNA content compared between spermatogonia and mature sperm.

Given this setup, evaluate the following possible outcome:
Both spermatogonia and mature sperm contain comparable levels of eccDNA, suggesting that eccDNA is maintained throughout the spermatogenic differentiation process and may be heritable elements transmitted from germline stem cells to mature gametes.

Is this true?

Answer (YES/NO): YES